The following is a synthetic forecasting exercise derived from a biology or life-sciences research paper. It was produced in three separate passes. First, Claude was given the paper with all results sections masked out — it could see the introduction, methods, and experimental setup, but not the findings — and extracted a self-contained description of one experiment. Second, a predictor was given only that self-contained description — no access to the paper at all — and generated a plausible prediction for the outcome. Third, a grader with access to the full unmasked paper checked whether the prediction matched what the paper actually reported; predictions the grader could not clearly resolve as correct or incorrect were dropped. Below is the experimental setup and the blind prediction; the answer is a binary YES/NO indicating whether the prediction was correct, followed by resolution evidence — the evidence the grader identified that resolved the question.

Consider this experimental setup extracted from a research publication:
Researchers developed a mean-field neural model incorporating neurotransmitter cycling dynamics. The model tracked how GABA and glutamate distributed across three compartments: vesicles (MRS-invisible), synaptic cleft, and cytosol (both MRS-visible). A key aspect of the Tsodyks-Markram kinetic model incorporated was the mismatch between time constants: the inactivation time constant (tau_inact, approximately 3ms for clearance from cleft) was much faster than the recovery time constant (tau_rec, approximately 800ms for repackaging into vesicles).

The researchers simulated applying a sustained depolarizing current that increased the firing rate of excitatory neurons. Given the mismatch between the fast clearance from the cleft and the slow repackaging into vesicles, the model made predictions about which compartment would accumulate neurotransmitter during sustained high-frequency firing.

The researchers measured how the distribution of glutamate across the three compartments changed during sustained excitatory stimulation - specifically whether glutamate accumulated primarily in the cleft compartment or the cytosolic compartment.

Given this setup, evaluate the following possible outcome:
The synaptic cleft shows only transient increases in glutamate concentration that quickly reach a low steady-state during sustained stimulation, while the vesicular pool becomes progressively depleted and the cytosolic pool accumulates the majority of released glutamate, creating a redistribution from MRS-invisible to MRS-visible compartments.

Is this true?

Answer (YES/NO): YES